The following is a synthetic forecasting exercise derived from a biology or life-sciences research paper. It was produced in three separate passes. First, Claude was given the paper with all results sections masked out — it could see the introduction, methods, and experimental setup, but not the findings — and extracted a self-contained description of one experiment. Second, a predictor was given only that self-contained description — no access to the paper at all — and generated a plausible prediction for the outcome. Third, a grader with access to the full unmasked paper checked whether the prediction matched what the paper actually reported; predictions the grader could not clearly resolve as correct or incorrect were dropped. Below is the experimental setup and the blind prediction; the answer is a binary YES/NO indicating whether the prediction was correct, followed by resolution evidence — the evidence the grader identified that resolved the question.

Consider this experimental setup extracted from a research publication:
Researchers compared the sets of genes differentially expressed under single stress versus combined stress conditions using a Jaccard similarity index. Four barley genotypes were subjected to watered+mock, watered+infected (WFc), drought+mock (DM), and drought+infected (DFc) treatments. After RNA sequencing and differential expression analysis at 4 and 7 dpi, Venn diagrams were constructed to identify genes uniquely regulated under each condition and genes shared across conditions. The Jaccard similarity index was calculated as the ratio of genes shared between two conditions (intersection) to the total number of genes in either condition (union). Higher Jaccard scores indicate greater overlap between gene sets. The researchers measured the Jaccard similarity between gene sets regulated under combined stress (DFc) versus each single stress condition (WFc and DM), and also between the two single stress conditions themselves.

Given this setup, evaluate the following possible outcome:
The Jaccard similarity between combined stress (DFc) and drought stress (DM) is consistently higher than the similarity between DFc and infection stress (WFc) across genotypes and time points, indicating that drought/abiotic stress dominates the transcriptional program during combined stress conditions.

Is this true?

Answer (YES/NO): NO